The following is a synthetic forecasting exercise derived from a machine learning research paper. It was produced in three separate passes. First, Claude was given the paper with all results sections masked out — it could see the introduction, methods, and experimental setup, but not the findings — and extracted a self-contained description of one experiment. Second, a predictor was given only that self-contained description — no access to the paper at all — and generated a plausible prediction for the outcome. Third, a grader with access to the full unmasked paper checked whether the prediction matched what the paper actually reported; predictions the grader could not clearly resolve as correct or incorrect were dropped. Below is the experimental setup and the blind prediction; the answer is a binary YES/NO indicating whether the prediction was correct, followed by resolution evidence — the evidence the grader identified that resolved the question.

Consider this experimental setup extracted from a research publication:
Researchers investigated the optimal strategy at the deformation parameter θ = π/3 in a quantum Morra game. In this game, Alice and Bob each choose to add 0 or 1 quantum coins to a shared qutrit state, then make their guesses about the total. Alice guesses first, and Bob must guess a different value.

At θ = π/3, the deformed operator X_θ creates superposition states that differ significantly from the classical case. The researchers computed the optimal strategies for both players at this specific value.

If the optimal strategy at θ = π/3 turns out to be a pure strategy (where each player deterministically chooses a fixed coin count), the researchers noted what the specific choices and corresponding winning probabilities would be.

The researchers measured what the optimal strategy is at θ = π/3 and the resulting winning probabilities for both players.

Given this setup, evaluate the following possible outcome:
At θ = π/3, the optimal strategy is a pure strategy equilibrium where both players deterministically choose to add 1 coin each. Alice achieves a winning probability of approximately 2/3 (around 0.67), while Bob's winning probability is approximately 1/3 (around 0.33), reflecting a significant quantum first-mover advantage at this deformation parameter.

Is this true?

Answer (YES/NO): NO